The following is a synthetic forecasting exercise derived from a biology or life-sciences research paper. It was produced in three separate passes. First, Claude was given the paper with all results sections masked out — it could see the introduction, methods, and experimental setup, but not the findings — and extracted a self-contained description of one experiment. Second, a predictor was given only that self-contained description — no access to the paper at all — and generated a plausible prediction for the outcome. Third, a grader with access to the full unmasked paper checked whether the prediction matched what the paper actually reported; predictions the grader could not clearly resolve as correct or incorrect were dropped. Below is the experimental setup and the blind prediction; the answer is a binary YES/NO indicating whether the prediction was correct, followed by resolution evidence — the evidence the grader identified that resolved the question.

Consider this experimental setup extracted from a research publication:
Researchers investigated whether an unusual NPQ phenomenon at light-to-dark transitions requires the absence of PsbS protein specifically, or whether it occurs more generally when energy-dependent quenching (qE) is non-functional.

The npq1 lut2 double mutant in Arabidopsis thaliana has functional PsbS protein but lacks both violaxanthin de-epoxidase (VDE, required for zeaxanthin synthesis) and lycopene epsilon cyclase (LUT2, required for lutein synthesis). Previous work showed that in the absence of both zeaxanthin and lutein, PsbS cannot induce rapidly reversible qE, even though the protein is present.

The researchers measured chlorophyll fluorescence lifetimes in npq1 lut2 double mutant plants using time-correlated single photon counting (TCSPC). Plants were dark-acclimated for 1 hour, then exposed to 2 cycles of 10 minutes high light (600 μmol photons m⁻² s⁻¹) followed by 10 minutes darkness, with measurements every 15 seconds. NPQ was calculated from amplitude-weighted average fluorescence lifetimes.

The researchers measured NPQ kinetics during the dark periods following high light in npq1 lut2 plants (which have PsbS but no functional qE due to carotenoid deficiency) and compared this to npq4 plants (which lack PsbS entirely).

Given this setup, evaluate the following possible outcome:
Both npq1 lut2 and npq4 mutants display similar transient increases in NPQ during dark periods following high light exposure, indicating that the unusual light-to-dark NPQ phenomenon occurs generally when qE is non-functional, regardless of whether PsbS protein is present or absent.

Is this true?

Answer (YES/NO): YES